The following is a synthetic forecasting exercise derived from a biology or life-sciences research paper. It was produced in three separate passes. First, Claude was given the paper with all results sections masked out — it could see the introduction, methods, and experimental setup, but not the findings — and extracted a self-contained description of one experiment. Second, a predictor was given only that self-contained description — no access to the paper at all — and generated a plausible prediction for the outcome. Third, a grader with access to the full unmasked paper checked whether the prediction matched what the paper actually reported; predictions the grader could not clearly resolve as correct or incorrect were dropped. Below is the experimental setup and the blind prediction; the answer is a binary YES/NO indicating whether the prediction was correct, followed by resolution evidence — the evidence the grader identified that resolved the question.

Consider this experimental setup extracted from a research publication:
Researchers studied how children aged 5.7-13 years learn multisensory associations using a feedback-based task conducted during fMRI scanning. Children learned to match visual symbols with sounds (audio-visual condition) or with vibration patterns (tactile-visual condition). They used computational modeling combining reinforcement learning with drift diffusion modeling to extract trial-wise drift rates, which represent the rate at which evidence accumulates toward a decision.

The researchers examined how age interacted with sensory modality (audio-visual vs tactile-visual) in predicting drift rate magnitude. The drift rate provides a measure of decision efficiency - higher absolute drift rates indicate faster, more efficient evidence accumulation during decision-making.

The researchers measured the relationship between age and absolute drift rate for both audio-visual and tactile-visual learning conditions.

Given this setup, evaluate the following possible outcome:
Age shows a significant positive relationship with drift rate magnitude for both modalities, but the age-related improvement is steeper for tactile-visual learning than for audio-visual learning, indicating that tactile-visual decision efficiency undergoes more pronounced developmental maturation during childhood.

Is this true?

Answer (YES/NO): NO